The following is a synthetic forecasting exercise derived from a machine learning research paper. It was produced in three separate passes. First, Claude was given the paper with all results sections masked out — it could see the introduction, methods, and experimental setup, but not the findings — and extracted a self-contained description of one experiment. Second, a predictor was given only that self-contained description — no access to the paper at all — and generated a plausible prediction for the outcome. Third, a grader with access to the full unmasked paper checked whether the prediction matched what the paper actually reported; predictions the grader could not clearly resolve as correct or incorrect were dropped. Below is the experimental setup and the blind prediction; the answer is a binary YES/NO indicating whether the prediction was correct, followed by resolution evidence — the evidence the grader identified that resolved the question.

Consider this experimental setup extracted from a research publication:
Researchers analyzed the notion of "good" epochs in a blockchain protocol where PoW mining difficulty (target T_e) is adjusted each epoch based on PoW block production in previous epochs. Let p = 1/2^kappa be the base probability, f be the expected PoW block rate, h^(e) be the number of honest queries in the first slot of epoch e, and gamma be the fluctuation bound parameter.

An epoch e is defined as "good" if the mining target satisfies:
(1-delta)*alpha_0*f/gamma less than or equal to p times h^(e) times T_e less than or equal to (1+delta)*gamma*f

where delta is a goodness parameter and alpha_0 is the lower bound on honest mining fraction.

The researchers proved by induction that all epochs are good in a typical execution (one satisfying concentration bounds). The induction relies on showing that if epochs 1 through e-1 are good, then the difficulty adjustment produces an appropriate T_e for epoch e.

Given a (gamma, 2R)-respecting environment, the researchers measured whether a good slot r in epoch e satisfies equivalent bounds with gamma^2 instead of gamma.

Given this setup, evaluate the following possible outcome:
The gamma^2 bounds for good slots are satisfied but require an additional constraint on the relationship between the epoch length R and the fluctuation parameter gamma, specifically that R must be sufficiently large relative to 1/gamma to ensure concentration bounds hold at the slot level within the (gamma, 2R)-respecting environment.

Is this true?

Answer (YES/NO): NO